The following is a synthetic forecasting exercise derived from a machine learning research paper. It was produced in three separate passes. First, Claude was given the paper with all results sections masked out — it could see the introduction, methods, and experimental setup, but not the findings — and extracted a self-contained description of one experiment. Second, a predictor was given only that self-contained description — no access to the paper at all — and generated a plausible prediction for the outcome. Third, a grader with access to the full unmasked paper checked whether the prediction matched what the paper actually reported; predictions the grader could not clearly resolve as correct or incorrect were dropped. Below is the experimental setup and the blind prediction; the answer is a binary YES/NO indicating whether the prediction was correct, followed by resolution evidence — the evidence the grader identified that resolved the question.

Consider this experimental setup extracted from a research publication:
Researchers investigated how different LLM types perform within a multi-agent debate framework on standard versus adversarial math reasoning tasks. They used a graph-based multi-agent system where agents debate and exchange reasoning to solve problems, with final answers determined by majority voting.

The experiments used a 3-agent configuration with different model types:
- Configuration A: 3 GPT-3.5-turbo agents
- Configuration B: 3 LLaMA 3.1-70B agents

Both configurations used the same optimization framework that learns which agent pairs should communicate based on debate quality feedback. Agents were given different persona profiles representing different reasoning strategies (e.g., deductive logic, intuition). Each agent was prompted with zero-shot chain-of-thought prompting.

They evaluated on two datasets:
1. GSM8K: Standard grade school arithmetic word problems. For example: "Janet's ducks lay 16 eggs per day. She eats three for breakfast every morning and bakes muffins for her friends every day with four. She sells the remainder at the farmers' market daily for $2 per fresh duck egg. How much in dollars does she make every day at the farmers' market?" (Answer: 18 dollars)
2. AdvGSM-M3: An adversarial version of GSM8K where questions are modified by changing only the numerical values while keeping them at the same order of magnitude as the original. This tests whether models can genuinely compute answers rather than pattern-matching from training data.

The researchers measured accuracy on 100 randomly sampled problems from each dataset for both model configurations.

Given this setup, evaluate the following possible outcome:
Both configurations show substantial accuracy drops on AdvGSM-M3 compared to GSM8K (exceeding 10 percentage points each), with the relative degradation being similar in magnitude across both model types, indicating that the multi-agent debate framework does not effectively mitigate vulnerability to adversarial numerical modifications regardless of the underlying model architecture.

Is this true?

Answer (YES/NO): NO